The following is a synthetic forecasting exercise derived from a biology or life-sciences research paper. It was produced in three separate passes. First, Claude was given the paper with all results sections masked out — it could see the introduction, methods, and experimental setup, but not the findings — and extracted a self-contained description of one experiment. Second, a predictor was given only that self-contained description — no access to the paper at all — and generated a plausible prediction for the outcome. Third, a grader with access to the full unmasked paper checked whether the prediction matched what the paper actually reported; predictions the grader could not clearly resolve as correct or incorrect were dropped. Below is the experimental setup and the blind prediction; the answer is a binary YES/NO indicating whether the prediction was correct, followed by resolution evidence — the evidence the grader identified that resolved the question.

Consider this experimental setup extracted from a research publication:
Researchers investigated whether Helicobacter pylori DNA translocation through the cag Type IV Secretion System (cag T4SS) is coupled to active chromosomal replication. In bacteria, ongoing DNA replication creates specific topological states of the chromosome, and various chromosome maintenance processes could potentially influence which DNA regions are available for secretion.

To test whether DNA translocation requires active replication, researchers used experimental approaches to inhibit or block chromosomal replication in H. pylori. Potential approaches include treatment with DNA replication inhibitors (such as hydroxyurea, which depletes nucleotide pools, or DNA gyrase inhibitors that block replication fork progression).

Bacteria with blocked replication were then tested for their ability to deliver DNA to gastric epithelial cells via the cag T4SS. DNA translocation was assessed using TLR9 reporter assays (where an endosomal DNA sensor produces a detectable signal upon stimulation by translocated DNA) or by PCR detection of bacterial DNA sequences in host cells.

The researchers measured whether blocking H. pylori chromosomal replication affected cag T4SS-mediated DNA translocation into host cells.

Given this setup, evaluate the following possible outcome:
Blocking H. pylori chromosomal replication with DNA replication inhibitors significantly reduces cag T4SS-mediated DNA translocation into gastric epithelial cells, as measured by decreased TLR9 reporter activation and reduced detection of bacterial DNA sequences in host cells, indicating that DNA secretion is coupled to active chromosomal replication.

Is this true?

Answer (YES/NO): NO